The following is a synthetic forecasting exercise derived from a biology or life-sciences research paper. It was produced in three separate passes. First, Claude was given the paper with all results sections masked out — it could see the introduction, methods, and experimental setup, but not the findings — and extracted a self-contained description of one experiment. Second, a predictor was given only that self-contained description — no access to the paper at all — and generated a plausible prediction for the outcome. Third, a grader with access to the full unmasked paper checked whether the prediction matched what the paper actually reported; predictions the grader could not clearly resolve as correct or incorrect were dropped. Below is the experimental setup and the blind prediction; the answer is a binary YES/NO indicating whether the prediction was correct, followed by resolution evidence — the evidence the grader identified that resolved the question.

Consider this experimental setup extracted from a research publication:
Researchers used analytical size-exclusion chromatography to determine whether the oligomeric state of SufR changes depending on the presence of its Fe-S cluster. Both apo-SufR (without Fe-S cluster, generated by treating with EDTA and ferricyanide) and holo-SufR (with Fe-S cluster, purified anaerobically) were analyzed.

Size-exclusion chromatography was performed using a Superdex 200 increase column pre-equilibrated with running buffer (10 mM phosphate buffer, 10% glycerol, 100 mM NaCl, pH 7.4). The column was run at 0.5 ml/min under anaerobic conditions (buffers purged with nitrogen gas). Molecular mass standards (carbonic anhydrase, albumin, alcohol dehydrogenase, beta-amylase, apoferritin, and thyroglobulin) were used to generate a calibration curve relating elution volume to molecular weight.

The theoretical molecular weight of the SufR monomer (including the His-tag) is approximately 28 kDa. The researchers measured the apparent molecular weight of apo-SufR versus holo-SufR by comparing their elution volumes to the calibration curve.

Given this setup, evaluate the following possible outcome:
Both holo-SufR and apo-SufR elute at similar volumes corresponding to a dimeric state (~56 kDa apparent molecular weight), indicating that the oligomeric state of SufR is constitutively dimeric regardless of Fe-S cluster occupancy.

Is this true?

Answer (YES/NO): YES